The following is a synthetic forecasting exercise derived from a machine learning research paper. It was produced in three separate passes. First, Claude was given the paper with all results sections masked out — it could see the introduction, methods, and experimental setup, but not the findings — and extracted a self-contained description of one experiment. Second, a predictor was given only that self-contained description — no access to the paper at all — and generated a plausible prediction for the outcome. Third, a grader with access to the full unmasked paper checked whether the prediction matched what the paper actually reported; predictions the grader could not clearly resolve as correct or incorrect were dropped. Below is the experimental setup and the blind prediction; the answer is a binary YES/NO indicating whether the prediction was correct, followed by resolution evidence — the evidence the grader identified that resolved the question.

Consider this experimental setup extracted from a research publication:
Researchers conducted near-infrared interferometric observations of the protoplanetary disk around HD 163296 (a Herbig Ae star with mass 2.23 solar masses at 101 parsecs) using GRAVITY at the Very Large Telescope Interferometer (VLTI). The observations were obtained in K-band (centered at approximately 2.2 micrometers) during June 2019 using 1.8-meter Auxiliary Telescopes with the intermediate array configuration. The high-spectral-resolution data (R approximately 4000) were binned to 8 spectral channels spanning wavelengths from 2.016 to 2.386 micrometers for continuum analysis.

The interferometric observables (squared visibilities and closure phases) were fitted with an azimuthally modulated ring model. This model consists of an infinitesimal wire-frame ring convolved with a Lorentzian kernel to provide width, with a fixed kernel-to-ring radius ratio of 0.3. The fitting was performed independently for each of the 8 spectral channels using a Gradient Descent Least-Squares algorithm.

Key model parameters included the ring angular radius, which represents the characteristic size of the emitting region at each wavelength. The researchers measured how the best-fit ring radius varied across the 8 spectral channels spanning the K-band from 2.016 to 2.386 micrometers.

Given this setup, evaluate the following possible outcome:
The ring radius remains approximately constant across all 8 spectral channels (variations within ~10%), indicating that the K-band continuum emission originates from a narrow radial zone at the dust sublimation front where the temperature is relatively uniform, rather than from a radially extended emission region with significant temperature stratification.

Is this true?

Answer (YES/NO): NO